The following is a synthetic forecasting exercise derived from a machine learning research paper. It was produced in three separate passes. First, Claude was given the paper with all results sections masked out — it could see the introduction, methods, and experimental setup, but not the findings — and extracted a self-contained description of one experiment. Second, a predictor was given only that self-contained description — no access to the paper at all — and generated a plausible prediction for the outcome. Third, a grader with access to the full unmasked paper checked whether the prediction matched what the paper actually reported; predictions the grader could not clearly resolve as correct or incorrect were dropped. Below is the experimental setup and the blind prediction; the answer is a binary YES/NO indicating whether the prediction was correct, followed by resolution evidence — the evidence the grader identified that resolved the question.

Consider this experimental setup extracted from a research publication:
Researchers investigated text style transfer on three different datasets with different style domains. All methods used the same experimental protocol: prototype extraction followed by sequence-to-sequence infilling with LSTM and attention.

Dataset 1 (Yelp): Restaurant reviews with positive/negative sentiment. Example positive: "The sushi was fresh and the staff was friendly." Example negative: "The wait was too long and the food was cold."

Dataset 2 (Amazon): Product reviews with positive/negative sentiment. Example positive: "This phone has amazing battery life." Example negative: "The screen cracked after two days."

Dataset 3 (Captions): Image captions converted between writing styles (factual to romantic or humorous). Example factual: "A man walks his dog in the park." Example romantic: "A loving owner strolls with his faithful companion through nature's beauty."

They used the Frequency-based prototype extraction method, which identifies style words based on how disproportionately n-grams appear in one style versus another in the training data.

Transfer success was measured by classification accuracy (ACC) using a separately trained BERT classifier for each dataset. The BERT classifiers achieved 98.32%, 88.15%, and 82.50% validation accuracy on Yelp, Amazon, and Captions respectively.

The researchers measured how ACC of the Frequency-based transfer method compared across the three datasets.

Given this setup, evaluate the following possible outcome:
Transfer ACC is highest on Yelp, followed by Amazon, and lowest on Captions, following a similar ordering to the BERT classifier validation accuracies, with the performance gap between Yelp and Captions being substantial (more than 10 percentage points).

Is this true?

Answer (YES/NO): NO